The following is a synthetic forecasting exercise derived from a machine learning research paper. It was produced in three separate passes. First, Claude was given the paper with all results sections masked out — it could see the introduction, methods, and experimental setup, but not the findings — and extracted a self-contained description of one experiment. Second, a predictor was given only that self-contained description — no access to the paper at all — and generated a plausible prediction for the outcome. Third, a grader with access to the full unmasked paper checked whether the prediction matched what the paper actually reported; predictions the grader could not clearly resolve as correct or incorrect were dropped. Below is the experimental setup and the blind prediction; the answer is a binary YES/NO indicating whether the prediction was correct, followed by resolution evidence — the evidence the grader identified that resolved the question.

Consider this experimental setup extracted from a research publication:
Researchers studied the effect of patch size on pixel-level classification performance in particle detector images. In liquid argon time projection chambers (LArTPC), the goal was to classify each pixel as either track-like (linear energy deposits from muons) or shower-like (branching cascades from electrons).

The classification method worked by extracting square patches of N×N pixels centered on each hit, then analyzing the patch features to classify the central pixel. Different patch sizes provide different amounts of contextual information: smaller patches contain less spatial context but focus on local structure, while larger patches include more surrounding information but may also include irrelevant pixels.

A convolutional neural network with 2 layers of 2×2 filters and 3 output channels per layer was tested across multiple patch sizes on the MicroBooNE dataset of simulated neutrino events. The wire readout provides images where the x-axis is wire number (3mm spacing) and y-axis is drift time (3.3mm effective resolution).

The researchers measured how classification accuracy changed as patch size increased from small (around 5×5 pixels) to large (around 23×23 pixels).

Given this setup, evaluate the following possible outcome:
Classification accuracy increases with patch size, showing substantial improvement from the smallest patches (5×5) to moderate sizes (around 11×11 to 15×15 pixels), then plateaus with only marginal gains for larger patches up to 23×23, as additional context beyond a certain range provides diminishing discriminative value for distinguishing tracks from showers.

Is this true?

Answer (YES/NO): NO